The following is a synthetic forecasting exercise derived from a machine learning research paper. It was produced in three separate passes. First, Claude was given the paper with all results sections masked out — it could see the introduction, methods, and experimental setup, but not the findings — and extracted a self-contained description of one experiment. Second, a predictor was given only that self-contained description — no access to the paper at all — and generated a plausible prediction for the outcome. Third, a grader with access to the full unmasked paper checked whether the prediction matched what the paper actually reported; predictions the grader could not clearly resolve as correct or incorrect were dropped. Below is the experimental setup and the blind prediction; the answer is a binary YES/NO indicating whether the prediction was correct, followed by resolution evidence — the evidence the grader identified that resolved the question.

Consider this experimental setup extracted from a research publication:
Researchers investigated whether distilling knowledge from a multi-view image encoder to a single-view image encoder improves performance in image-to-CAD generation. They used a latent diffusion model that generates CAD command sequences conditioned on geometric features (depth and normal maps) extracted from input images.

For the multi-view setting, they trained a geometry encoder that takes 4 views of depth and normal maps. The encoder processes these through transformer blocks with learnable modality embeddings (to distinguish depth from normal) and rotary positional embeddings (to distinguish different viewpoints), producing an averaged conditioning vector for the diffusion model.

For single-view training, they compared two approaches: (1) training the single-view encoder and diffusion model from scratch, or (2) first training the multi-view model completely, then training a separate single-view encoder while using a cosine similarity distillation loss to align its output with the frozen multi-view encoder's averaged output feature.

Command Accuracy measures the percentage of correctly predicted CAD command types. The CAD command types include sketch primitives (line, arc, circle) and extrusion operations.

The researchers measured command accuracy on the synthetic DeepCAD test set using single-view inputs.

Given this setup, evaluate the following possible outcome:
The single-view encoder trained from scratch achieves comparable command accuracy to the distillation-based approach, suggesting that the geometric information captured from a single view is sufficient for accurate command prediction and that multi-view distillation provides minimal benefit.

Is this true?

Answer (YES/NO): NO